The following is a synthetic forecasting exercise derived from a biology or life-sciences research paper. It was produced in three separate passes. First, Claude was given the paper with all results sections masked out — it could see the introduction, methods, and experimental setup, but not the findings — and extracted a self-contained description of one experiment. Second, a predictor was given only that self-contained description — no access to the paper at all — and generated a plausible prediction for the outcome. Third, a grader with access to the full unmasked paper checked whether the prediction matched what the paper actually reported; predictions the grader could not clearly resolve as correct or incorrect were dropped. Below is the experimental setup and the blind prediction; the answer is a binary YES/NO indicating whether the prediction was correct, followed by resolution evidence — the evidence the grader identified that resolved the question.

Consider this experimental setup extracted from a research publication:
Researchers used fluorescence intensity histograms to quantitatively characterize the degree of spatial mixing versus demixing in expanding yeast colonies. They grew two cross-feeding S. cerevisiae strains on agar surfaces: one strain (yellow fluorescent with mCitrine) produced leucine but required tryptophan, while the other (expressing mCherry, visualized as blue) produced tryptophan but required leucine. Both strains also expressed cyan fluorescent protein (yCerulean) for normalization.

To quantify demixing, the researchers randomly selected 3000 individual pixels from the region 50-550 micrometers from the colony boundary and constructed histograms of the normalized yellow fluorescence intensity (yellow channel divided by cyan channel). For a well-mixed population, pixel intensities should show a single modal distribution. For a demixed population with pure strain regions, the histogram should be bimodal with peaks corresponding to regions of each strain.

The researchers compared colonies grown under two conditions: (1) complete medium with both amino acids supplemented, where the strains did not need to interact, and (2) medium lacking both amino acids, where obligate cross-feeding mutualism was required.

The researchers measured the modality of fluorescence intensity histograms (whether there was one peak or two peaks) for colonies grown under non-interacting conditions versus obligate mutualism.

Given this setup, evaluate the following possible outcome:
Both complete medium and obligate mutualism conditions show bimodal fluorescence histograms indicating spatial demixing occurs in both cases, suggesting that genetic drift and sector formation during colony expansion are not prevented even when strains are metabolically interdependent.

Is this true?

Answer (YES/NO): NO